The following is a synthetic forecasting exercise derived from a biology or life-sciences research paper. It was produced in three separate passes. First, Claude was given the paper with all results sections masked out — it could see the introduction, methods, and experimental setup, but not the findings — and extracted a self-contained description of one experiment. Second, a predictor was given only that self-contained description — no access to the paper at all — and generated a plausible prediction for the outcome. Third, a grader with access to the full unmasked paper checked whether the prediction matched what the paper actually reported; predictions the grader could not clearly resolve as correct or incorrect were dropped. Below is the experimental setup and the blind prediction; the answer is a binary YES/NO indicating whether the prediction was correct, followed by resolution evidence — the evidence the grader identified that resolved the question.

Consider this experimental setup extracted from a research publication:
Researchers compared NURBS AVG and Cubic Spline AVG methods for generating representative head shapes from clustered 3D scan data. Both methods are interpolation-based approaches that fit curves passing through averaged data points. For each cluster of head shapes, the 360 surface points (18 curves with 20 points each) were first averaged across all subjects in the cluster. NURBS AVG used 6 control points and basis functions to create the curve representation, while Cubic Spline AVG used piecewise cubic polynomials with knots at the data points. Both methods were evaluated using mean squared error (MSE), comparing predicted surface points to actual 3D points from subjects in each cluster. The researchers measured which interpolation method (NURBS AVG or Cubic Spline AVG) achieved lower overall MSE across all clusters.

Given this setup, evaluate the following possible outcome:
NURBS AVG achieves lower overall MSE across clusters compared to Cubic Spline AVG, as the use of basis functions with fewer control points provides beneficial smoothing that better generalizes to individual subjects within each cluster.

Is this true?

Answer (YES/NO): YES